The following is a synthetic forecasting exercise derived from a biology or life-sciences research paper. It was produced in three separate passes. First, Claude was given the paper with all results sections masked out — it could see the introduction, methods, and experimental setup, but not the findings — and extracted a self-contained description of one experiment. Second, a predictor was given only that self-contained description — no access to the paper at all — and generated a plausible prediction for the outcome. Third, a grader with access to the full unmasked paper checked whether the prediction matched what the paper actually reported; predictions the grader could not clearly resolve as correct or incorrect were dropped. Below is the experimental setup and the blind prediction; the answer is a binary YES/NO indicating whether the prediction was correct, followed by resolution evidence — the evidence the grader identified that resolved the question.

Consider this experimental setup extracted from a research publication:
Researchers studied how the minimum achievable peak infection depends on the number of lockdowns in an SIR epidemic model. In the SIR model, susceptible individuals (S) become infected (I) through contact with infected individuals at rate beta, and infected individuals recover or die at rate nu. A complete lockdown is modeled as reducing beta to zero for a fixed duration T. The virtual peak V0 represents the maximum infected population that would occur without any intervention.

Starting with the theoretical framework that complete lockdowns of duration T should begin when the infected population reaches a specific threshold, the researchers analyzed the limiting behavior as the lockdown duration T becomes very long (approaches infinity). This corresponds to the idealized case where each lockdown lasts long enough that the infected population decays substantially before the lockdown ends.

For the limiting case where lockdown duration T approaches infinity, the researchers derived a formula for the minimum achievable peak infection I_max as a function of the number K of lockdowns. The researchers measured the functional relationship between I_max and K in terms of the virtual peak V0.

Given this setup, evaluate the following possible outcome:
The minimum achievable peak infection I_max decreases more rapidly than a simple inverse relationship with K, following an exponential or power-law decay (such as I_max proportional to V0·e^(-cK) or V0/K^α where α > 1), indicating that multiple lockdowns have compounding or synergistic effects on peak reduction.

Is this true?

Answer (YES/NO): NO